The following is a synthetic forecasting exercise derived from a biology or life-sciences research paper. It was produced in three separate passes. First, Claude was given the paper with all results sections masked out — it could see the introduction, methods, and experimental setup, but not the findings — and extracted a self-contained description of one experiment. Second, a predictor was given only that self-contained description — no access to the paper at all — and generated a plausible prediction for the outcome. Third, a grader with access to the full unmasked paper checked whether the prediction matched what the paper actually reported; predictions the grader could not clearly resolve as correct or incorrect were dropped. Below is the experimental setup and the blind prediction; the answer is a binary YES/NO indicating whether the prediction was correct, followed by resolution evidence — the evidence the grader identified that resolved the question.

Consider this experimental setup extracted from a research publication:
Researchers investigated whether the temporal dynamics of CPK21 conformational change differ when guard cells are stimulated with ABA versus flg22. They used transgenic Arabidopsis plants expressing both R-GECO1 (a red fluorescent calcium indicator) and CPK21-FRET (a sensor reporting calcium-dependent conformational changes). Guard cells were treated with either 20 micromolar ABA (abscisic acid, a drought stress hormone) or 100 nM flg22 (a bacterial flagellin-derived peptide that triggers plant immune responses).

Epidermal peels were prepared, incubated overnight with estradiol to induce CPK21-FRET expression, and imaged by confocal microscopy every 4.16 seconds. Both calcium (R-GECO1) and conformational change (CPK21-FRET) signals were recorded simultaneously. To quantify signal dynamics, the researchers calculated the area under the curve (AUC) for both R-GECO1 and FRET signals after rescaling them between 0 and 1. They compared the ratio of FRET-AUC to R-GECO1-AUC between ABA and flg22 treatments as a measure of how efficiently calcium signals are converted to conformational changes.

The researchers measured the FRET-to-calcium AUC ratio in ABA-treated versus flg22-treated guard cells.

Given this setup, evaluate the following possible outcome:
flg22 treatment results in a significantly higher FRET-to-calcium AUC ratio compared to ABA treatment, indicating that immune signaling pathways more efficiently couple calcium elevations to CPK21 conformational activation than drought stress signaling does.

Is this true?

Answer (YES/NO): NO